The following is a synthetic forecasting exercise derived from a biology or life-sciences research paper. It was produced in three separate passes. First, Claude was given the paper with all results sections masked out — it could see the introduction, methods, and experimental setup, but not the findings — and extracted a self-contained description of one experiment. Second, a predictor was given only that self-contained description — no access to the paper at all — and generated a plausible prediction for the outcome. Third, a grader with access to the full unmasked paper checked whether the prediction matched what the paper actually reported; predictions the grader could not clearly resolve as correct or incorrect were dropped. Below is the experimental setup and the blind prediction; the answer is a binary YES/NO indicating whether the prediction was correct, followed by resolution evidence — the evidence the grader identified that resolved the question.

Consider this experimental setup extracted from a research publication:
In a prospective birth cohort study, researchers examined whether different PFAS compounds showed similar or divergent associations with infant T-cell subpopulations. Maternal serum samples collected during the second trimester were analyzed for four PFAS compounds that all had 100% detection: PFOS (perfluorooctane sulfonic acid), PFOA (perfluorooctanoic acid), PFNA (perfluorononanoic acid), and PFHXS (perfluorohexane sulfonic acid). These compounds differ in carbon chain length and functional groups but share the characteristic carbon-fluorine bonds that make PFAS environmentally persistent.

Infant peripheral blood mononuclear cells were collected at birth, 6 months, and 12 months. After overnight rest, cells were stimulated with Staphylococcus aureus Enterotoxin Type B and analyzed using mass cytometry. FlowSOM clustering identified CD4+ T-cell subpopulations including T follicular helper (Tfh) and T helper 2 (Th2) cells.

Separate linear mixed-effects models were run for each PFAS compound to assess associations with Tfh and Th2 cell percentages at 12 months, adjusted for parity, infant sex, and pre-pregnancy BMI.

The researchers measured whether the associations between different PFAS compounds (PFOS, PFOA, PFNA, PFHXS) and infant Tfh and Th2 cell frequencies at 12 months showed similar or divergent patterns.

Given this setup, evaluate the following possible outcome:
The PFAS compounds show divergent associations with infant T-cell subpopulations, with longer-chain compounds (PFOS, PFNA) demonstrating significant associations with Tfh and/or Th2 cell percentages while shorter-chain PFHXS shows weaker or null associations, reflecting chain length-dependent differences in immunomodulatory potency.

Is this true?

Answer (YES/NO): NO